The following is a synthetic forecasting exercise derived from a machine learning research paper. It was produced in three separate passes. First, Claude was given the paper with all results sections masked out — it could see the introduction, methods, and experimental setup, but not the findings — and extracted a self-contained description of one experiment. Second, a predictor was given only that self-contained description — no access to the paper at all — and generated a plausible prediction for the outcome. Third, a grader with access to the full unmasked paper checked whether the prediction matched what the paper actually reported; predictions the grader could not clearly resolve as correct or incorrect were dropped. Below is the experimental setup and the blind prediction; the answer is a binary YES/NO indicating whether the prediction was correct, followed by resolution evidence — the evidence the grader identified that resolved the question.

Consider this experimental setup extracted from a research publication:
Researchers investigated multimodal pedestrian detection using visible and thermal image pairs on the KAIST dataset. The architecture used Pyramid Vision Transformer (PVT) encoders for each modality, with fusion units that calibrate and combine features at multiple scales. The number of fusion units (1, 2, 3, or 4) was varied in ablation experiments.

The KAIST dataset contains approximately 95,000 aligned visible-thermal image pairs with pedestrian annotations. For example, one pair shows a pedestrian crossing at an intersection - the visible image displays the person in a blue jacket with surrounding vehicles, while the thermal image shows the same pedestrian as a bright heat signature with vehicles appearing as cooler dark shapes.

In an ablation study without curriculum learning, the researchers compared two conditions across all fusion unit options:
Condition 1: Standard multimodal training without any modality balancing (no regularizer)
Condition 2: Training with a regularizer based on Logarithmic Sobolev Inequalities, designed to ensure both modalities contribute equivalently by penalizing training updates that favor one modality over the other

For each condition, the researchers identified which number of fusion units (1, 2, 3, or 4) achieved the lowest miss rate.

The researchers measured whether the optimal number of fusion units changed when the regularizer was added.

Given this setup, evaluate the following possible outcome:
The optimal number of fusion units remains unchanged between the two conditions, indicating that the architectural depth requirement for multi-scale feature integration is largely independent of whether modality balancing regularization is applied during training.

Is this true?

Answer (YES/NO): YES